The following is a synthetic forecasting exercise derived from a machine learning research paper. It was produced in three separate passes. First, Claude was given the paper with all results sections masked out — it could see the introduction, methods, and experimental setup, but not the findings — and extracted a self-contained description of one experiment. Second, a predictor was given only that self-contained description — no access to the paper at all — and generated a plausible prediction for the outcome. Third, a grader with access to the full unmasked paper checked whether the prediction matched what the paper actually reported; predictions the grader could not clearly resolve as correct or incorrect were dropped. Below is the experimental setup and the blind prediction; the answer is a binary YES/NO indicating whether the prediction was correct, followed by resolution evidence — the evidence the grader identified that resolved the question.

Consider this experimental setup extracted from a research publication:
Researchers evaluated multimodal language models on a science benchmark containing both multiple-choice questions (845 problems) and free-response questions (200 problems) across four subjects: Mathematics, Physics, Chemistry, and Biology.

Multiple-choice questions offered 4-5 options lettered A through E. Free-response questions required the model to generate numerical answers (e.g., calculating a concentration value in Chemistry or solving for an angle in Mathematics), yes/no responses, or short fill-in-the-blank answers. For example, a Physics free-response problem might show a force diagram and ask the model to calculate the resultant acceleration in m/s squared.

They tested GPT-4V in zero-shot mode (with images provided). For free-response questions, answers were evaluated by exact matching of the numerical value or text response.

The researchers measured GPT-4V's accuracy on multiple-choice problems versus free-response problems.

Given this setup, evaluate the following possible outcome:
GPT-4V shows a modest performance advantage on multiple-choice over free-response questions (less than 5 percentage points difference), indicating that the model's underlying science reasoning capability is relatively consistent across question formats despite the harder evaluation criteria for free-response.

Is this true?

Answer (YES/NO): NO